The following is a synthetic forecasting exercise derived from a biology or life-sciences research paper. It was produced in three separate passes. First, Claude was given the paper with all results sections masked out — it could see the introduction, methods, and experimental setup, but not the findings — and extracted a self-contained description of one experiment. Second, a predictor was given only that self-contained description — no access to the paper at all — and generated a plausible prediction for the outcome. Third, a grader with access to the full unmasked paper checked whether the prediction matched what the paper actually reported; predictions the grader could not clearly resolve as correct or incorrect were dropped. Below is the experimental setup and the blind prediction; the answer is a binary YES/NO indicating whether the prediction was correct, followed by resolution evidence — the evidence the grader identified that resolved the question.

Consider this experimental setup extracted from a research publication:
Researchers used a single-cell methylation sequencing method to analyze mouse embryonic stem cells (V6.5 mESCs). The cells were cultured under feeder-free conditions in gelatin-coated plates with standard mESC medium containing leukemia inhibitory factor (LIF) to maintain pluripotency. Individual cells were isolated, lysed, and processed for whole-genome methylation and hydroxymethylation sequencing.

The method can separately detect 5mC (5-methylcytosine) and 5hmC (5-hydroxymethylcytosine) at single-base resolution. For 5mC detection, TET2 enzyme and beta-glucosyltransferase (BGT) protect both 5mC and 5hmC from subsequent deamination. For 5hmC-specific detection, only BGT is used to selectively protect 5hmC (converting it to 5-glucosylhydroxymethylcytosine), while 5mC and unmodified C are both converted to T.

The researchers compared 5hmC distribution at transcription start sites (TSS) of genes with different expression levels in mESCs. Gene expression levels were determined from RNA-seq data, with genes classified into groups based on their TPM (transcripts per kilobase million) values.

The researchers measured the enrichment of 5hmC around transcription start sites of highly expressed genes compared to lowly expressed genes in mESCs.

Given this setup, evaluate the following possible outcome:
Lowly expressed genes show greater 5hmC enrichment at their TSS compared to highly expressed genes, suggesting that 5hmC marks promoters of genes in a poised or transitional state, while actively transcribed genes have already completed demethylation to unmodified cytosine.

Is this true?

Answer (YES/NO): NO